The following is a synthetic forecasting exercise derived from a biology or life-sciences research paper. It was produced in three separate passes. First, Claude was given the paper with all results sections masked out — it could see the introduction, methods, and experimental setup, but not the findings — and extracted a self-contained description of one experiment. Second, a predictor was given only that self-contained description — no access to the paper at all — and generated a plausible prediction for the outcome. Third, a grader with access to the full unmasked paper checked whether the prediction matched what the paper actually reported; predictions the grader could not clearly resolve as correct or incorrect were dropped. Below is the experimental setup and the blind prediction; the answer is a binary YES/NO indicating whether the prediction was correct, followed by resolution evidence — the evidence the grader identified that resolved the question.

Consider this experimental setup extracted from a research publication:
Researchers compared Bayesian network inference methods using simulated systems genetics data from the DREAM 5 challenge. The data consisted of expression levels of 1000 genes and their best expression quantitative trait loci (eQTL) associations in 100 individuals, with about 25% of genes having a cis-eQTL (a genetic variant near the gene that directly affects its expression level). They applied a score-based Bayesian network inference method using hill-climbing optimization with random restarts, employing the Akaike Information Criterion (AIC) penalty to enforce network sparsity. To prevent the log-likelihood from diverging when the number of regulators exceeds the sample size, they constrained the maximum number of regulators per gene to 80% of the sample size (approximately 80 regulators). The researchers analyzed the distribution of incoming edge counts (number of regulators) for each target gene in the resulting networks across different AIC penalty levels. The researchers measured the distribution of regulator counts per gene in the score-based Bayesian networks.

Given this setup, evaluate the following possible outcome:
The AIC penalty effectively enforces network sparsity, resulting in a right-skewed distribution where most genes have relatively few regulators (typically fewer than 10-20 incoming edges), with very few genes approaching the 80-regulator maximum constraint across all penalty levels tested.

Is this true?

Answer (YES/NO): NO